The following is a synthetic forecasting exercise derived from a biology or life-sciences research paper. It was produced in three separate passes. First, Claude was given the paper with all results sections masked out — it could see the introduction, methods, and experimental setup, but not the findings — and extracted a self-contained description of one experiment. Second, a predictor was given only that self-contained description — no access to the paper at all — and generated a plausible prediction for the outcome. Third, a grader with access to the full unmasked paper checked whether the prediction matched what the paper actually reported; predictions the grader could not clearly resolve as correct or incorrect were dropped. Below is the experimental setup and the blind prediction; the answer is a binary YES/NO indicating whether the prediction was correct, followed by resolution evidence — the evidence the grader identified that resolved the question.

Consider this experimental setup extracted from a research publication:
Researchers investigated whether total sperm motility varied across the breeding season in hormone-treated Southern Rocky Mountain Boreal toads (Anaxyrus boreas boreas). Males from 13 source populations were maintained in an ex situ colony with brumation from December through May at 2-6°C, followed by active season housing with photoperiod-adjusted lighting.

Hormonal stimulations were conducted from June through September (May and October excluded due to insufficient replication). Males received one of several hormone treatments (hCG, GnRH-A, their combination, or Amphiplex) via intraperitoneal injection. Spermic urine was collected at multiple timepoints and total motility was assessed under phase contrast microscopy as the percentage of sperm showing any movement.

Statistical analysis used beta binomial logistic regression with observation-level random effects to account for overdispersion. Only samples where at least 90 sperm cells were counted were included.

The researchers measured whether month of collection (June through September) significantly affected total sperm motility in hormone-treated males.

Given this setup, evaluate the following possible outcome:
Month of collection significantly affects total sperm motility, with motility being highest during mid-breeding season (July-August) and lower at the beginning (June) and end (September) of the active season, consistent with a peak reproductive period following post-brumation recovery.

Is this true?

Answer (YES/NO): NO